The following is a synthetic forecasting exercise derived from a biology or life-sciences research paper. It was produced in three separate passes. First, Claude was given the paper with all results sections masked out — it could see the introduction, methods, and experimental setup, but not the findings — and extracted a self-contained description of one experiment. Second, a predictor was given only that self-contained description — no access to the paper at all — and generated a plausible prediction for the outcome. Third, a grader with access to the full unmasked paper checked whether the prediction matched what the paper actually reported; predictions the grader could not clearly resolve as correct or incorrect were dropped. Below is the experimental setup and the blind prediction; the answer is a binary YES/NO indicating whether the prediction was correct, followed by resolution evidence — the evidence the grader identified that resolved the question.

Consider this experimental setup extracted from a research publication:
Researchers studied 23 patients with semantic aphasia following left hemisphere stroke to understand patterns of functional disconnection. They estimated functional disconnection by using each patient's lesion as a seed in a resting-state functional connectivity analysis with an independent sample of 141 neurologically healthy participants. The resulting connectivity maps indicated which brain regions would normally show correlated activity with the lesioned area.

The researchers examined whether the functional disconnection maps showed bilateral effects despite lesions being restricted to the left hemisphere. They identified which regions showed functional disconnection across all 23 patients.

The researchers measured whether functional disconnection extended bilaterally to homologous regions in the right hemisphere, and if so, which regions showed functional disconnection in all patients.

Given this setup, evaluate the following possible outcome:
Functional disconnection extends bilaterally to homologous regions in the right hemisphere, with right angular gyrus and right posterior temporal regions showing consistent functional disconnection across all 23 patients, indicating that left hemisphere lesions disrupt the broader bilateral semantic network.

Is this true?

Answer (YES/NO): YES